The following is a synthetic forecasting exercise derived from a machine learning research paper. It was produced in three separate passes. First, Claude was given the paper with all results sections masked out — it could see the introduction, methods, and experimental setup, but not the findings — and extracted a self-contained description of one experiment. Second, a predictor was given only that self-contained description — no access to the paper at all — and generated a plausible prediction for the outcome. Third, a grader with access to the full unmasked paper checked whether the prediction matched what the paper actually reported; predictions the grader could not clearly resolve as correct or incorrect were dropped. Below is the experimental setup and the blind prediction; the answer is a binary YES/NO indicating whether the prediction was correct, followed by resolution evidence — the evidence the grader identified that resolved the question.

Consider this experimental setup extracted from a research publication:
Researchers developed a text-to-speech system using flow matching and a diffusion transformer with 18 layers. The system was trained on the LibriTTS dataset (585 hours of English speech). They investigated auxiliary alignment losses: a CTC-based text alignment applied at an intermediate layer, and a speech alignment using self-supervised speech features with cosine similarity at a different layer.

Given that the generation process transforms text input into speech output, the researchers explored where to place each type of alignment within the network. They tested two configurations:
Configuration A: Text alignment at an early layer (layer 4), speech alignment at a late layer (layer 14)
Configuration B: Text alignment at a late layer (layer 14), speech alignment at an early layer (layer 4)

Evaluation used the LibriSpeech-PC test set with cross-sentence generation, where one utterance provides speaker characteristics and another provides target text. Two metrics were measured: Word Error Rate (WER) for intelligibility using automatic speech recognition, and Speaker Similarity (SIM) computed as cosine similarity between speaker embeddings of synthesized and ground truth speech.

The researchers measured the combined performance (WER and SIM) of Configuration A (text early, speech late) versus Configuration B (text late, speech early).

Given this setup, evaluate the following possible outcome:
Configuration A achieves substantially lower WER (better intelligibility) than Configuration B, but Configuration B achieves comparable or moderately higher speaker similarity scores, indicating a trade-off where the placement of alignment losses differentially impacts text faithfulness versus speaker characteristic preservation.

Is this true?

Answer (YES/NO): NO